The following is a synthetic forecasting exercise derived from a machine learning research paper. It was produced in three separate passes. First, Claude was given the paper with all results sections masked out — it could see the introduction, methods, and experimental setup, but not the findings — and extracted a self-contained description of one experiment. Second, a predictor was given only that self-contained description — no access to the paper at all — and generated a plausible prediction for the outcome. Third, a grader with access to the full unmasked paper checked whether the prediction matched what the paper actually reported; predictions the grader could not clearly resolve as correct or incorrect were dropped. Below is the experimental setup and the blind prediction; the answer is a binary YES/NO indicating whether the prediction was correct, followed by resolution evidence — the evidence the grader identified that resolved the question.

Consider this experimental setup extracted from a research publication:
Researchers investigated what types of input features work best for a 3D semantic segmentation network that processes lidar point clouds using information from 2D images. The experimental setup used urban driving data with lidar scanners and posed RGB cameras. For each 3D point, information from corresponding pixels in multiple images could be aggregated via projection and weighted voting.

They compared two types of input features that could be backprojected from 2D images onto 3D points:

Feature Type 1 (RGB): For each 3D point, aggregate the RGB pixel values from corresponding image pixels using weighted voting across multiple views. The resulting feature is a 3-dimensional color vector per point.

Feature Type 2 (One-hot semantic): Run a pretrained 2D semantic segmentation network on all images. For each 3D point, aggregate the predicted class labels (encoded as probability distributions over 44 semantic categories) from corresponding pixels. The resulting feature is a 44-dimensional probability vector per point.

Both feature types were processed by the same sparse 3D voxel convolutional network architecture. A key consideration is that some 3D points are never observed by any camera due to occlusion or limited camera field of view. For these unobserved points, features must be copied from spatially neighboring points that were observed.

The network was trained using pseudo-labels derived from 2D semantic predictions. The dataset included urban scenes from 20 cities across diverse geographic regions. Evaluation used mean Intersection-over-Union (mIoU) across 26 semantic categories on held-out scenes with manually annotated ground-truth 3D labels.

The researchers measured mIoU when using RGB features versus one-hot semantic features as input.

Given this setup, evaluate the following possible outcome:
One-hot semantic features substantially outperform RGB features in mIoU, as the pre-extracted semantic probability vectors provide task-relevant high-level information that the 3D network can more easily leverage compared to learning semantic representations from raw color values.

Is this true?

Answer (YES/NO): YES